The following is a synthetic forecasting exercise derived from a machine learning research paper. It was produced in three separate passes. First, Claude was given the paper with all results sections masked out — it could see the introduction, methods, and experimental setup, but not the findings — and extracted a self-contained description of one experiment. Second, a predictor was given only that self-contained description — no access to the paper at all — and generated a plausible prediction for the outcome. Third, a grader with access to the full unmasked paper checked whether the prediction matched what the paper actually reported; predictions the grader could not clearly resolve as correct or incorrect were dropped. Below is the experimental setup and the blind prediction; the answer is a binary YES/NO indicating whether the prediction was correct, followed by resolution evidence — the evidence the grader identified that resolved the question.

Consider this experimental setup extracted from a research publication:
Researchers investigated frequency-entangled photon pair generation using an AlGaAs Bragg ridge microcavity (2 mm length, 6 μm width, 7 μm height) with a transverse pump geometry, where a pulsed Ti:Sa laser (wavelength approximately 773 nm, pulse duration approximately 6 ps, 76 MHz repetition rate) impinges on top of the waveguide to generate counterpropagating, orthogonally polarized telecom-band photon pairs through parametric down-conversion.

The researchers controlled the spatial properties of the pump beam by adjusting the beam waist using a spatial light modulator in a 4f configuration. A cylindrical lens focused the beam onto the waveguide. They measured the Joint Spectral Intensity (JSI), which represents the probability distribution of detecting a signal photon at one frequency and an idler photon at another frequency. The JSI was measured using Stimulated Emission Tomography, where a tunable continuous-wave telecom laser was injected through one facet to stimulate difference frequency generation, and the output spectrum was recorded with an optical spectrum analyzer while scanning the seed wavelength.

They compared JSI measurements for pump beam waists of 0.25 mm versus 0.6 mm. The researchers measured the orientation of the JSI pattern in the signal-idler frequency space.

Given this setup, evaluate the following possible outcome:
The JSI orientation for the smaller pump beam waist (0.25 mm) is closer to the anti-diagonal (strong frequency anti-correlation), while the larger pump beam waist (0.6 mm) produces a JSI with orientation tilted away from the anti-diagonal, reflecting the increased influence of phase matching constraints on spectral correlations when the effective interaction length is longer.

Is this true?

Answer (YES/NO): YES